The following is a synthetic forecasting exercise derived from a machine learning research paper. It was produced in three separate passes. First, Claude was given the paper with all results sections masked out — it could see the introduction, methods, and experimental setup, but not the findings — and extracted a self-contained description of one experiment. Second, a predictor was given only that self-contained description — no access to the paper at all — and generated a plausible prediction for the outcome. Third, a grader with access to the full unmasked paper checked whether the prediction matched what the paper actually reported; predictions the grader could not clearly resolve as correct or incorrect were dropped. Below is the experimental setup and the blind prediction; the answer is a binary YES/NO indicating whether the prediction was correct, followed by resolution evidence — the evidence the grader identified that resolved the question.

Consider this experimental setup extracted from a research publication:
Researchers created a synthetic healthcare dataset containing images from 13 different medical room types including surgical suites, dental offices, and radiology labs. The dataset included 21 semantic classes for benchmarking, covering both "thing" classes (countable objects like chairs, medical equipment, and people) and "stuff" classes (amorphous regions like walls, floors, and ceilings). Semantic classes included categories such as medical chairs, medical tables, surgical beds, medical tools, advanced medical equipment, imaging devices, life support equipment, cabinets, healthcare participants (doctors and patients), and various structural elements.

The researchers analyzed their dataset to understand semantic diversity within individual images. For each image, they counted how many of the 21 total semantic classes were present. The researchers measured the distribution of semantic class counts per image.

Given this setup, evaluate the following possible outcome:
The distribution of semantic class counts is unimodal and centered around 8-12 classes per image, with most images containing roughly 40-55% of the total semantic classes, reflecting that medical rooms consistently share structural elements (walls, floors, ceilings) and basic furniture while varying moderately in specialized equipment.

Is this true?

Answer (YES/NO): NO